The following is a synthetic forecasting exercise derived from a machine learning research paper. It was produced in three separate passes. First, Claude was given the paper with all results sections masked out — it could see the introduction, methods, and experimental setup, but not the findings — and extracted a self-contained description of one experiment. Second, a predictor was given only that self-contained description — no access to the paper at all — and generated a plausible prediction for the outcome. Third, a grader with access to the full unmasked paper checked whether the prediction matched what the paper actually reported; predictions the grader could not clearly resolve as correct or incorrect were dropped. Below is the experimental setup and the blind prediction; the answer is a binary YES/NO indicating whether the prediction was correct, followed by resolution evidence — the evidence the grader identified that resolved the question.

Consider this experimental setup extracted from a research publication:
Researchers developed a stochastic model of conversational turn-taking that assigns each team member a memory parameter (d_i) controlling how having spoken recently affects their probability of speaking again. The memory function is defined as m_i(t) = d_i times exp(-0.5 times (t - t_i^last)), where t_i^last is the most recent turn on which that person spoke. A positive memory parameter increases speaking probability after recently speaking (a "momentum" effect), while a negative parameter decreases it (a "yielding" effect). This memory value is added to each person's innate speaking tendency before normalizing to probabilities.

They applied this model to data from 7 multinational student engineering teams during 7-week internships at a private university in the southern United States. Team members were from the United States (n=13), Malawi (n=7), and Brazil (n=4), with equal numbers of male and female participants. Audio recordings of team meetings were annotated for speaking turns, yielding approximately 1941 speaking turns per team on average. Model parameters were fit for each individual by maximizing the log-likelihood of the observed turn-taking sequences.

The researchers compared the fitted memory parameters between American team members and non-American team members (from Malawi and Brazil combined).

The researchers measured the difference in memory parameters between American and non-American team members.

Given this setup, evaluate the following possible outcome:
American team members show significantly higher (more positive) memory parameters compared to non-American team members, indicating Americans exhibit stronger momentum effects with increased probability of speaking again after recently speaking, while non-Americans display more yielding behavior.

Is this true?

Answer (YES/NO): NO